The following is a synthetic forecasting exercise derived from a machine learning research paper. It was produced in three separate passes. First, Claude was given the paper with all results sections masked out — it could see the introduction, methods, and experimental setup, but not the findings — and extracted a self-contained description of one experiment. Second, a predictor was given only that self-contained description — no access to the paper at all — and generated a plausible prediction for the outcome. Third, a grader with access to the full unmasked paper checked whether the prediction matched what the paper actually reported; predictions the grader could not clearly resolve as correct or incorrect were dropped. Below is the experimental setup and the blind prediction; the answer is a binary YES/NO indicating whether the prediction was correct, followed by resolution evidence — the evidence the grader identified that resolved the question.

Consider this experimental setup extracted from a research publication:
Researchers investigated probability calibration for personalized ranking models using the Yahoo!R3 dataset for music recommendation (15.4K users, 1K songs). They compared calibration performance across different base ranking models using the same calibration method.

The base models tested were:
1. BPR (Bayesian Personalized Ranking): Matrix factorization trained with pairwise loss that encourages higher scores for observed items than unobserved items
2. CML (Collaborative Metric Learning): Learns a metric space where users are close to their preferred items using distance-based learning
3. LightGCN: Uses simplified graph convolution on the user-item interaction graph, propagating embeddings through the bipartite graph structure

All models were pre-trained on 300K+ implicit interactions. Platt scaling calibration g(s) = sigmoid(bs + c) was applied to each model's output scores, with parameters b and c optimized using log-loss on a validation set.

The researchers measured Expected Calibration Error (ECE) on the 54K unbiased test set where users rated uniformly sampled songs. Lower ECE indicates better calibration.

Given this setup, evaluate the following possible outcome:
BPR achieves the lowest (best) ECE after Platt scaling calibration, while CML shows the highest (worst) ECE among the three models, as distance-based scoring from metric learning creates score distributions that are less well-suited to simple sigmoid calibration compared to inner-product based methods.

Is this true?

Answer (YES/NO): NO